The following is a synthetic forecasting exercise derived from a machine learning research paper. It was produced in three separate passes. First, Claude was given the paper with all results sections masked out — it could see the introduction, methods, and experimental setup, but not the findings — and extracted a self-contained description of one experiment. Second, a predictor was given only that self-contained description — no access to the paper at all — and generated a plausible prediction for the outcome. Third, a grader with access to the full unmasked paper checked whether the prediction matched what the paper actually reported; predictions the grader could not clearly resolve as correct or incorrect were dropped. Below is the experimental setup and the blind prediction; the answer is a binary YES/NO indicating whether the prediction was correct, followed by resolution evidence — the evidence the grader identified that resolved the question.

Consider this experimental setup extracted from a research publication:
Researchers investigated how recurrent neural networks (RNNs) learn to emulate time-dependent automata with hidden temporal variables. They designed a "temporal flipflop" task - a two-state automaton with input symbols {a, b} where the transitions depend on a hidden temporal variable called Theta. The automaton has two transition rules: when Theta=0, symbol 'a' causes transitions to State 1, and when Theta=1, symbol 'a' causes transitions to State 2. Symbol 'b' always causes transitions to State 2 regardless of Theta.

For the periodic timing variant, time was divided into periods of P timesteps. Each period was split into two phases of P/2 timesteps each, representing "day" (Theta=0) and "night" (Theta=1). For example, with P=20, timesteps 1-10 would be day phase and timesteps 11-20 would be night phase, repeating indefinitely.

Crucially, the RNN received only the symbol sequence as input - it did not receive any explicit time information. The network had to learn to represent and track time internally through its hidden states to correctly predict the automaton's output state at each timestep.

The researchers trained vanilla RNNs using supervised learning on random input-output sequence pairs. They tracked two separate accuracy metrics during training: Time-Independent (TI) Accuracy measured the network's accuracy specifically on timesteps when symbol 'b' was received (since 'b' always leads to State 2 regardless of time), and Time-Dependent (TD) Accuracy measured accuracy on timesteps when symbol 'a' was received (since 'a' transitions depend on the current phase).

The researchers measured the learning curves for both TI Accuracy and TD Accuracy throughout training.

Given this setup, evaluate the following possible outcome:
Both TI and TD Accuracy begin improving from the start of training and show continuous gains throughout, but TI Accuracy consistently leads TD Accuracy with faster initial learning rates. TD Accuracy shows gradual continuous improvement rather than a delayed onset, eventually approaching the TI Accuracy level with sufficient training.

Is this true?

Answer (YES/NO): NO